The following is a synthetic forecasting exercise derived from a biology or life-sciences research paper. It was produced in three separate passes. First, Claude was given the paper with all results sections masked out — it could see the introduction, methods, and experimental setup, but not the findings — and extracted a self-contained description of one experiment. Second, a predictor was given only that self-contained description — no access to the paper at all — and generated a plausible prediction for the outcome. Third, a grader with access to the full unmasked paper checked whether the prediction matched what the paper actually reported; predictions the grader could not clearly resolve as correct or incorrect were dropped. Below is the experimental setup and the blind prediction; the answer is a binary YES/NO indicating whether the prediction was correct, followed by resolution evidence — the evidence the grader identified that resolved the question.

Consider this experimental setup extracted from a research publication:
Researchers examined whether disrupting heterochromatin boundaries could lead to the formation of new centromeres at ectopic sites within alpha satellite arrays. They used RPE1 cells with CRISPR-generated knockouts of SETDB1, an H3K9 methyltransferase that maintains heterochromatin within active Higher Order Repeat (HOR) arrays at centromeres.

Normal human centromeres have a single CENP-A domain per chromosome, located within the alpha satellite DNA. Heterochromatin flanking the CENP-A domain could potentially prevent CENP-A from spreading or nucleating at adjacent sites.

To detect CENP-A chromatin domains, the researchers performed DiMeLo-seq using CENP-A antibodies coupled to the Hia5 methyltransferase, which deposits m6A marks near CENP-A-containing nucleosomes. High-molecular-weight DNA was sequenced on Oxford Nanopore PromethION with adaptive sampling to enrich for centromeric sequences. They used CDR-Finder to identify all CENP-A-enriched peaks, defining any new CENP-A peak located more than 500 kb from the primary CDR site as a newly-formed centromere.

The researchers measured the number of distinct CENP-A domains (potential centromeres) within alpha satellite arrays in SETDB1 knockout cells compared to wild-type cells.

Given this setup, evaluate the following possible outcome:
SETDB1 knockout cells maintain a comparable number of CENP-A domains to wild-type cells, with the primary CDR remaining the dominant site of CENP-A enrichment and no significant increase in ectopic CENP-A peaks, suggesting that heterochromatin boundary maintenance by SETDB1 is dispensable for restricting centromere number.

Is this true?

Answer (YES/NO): NO